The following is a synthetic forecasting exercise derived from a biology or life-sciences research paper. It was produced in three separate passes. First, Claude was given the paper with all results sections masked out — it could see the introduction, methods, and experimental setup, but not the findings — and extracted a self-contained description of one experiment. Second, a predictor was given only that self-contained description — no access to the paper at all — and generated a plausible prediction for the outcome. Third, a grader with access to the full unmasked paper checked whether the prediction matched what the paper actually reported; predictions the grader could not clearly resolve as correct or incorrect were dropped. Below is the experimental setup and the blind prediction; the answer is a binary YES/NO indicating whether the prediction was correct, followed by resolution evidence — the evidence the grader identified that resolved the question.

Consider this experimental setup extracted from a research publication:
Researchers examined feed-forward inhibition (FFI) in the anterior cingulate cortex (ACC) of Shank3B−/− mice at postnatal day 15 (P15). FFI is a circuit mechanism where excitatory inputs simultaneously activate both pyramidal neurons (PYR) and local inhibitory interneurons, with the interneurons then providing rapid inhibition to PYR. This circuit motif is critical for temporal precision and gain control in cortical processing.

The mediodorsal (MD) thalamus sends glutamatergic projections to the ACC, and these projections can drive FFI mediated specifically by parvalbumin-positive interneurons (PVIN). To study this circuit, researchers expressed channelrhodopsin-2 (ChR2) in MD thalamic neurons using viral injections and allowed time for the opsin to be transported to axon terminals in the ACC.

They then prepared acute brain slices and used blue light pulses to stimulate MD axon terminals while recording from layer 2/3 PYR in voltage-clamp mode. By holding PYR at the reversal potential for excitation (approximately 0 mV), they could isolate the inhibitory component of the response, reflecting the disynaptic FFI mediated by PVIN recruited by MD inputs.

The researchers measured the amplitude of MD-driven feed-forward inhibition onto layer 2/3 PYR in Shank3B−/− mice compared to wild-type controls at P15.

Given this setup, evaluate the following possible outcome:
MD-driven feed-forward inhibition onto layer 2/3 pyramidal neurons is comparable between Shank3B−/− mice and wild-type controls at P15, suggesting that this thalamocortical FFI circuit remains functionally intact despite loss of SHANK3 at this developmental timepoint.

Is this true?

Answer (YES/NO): NO